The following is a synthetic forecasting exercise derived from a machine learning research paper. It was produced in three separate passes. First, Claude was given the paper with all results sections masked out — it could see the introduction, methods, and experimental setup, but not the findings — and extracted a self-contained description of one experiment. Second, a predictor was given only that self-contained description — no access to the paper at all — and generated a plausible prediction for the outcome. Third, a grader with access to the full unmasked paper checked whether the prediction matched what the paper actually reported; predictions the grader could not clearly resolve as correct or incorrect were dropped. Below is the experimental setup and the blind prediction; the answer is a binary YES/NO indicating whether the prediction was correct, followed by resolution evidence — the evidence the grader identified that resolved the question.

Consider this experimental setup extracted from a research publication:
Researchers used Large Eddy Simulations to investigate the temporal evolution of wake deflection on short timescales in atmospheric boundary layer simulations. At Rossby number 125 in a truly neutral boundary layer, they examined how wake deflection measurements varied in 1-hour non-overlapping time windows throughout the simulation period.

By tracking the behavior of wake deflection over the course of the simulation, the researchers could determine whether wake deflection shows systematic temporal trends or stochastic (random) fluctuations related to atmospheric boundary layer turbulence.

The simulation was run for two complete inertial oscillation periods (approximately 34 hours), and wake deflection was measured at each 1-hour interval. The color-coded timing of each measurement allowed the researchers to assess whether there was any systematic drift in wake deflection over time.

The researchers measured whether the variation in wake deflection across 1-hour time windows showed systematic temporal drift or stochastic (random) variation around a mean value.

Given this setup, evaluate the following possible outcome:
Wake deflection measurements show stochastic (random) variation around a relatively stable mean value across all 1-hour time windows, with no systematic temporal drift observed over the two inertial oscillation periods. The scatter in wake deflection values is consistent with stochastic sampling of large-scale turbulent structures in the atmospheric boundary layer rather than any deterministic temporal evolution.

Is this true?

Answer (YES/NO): YES